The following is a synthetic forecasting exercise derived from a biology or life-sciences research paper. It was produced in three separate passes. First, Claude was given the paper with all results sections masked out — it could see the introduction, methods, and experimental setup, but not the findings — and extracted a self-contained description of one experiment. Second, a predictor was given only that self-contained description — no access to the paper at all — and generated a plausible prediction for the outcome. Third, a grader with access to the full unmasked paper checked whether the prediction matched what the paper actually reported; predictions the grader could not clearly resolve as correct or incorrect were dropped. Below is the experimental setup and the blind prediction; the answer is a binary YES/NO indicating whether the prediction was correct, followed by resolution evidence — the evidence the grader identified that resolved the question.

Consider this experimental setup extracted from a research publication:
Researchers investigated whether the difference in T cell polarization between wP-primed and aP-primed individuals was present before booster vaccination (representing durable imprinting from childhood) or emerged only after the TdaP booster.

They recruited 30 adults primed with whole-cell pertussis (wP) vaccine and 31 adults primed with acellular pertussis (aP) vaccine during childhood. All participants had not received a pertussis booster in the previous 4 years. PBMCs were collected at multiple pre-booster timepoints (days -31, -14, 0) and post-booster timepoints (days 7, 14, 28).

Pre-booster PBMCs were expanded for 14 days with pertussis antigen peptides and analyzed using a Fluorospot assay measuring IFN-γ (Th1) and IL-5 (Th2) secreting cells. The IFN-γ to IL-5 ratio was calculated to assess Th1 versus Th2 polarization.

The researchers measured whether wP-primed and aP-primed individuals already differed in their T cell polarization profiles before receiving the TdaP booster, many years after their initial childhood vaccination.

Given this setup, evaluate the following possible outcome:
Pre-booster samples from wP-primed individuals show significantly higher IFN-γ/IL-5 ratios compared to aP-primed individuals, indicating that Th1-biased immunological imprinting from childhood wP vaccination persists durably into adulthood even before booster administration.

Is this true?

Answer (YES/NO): YES